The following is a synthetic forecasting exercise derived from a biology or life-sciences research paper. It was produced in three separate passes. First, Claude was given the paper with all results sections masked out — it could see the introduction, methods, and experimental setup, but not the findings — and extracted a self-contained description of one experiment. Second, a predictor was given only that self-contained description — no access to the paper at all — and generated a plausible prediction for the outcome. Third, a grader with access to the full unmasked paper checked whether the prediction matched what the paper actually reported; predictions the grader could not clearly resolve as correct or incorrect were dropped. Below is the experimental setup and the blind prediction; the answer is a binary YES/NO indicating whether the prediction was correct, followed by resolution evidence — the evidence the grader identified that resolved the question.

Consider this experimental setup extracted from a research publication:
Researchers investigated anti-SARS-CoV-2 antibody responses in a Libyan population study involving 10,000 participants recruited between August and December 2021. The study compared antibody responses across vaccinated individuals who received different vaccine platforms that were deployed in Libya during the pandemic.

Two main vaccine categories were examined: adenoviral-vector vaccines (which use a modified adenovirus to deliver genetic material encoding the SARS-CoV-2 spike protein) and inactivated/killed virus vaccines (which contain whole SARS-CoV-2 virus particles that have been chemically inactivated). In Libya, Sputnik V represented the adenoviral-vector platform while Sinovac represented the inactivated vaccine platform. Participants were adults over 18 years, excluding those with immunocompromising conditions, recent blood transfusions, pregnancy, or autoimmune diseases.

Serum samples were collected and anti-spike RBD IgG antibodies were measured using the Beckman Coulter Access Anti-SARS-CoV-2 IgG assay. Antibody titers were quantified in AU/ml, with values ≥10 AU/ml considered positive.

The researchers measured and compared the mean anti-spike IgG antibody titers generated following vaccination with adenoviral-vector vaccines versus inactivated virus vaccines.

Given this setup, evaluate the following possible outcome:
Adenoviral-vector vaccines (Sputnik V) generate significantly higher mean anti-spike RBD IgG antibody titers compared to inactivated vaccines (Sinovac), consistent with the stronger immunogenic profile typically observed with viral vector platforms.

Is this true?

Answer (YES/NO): YES